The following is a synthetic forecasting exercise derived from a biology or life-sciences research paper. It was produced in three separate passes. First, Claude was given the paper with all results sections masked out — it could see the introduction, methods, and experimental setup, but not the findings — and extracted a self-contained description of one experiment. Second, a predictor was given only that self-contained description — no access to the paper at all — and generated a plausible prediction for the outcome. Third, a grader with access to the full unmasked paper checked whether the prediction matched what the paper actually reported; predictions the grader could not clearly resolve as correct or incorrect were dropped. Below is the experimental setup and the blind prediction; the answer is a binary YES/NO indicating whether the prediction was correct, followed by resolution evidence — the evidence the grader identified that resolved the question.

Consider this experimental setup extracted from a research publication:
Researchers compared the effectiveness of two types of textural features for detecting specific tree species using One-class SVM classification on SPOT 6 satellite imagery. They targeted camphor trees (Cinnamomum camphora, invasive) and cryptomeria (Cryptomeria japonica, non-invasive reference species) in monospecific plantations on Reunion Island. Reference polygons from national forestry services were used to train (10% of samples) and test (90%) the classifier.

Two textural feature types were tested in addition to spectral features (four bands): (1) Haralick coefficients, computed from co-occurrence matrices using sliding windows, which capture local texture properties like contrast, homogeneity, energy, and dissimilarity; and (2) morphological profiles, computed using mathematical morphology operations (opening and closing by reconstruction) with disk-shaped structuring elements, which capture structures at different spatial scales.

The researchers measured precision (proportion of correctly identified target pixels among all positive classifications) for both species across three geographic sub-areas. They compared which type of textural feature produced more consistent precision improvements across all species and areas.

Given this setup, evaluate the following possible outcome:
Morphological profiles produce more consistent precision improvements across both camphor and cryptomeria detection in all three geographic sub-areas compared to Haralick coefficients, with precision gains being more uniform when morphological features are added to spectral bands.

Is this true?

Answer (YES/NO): YES